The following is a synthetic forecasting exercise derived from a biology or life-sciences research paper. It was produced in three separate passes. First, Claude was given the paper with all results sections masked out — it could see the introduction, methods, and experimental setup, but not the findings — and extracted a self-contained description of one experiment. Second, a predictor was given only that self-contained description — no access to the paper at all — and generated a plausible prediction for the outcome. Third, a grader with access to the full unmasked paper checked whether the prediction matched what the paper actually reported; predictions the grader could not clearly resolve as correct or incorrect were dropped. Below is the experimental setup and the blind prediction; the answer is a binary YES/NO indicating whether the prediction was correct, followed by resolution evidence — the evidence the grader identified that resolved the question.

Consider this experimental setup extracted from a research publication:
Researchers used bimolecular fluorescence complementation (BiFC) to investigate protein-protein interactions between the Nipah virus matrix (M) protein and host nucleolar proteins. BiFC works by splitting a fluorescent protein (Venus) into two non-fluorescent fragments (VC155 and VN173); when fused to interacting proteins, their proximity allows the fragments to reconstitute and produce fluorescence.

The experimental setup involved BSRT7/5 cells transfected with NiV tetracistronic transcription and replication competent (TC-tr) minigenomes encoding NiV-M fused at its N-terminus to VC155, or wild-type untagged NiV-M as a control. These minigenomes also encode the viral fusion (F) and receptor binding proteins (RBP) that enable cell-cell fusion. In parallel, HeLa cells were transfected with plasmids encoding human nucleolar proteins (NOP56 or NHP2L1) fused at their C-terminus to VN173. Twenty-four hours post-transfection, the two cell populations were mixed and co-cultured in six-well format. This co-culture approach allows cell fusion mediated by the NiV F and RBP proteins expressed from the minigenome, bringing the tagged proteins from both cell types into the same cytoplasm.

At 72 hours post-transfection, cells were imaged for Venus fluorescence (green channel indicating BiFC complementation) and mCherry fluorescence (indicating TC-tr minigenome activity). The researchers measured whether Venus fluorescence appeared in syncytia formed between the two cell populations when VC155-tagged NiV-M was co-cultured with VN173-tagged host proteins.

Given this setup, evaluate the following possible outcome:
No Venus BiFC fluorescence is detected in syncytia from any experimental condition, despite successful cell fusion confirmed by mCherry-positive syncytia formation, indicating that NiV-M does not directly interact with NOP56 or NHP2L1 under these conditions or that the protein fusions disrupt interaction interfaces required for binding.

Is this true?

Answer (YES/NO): NO